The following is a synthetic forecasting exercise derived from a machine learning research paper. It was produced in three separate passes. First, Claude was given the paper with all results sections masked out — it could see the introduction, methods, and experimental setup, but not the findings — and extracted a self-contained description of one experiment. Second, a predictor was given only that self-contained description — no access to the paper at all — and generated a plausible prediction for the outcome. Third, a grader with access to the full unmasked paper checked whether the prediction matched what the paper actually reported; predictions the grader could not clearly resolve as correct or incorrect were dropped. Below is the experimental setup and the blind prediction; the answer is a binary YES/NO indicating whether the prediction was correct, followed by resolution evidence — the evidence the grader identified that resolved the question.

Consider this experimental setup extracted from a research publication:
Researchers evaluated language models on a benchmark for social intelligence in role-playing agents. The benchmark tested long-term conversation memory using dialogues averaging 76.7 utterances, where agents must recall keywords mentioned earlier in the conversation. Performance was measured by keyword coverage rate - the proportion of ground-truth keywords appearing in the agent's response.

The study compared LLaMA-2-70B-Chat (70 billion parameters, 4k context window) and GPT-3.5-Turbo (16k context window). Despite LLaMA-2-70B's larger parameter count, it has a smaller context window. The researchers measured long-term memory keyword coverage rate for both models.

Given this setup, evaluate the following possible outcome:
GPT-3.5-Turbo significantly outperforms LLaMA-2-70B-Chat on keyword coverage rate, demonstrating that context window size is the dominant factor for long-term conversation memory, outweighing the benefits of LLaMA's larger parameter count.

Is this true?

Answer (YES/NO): YES